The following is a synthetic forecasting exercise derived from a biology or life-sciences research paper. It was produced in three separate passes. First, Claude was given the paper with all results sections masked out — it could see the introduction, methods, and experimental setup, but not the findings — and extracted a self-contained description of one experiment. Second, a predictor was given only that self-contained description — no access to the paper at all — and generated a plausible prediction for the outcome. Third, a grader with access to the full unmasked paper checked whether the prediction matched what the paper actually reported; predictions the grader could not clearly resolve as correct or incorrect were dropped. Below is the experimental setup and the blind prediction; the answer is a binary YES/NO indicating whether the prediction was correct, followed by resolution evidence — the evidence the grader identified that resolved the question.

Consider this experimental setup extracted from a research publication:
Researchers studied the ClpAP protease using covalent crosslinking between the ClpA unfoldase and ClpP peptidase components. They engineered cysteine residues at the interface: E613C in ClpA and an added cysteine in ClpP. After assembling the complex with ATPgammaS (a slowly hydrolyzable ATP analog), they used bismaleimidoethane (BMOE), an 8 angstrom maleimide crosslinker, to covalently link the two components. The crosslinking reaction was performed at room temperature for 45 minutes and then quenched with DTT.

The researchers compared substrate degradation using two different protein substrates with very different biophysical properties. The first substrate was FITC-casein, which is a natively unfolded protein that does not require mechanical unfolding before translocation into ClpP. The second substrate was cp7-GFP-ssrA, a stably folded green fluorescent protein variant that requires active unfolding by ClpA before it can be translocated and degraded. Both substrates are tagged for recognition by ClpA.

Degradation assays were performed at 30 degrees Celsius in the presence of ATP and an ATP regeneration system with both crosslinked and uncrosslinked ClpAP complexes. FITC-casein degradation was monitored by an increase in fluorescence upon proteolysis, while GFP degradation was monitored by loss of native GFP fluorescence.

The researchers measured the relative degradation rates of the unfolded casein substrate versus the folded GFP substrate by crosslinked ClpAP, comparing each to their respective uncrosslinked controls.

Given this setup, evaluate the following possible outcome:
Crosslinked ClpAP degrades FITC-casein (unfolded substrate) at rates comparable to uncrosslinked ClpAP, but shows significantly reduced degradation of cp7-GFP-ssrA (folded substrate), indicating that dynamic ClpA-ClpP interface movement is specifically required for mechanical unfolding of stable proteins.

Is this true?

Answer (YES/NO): NO